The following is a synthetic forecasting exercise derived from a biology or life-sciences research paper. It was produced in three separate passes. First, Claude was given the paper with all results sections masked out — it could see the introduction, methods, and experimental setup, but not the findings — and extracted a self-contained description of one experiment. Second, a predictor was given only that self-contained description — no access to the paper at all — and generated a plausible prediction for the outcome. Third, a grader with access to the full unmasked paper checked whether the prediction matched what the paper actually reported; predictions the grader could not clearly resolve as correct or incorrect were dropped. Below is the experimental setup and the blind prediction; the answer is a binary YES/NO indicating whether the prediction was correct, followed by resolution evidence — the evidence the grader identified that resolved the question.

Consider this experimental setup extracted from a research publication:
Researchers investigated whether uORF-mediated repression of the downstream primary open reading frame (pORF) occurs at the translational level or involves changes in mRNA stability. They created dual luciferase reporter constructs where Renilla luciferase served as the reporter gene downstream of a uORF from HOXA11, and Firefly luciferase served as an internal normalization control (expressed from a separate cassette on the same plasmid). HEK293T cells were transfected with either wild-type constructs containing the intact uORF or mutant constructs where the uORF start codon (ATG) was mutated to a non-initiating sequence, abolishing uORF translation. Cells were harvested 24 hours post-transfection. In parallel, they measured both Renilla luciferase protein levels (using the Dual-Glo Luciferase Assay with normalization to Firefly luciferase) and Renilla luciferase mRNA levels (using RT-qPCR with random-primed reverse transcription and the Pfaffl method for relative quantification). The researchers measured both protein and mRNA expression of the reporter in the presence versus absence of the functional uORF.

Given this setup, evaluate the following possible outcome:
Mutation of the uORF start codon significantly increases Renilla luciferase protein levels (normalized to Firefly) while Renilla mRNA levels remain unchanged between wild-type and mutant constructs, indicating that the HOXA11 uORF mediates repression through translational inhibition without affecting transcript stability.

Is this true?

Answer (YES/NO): YES